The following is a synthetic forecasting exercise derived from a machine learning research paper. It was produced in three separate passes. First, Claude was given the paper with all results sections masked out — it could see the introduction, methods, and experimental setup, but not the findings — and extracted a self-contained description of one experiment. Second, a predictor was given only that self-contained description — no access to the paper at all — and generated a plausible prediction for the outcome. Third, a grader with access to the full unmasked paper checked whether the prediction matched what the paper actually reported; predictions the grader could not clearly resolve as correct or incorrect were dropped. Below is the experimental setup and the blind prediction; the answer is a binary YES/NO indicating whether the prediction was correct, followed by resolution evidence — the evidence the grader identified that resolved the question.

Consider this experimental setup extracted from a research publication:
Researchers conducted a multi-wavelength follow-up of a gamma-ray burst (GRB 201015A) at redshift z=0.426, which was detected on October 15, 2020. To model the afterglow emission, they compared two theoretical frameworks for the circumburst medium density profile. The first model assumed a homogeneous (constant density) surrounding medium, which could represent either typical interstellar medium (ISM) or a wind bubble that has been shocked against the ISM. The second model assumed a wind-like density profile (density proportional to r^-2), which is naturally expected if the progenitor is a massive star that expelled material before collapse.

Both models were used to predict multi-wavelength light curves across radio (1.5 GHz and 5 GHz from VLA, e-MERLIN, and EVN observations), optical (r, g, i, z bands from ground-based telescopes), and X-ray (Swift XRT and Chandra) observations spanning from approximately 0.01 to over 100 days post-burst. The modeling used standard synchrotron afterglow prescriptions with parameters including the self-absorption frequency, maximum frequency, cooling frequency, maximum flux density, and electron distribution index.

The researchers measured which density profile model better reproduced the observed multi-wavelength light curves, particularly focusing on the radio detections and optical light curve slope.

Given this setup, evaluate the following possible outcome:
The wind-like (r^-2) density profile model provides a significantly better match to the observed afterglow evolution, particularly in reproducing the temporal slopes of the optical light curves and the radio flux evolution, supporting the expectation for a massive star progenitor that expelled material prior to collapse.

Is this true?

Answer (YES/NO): NO